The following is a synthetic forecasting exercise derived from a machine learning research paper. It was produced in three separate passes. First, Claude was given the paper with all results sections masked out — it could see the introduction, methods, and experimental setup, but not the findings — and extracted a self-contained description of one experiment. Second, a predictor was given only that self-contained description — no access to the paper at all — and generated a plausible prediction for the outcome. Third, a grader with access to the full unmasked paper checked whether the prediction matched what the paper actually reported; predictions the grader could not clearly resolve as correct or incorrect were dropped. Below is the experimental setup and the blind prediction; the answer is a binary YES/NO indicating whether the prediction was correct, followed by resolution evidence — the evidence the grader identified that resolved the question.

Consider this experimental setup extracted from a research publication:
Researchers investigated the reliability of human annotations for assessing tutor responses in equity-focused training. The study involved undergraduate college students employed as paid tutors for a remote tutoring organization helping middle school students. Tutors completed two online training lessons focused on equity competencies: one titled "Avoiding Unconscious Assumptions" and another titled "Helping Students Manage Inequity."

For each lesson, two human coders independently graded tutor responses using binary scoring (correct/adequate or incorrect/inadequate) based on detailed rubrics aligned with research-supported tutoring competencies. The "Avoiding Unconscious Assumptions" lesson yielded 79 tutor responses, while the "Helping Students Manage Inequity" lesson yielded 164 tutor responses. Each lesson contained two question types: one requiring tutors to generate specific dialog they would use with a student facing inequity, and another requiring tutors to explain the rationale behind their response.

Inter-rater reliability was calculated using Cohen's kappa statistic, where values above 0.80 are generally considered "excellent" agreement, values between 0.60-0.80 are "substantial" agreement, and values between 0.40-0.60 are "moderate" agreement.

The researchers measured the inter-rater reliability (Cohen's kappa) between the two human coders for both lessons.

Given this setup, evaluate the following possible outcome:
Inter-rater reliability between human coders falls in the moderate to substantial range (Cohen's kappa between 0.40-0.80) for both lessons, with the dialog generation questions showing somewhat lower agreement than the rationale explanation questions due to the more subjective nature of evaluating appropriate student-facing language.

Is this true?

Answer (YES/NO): NO